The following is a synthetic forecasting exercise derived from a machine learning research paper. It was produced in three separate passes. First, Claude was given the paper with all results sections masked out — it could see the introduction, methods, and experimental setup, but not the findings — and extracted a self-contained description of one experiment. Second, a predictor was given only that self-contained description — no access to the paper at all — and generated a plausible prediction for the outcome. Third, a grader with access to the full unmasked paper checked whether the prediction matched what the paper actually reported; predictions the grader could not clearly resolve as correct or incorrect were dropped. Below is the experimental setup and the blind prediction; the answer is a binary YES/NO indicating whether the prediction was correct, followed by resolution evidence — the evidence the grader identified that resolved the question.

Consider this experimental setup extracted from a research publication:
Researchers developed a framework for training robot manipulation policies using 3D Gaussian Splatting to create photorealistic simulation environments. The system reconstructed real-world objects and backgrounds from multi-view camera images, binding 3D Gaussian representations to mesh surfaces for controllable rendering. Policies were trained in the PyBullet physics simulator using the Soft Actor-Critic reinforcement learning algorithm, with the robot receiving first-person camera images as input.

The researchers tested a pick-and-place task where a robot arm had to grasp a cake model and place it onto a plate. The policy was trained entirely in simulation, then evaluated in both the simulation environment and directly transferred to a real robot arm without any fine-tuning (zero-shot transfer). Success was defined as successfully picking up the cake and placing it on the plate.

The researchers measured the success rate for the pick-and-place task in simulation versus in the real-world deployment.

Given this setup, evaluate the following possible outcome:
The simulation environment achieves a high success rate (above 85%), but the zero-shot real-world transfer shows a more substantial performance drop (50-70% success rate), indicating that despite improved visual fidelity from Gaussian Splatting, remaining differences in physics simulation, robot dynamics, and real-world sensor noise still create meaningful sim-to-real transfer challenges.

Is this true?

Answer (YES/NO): NO